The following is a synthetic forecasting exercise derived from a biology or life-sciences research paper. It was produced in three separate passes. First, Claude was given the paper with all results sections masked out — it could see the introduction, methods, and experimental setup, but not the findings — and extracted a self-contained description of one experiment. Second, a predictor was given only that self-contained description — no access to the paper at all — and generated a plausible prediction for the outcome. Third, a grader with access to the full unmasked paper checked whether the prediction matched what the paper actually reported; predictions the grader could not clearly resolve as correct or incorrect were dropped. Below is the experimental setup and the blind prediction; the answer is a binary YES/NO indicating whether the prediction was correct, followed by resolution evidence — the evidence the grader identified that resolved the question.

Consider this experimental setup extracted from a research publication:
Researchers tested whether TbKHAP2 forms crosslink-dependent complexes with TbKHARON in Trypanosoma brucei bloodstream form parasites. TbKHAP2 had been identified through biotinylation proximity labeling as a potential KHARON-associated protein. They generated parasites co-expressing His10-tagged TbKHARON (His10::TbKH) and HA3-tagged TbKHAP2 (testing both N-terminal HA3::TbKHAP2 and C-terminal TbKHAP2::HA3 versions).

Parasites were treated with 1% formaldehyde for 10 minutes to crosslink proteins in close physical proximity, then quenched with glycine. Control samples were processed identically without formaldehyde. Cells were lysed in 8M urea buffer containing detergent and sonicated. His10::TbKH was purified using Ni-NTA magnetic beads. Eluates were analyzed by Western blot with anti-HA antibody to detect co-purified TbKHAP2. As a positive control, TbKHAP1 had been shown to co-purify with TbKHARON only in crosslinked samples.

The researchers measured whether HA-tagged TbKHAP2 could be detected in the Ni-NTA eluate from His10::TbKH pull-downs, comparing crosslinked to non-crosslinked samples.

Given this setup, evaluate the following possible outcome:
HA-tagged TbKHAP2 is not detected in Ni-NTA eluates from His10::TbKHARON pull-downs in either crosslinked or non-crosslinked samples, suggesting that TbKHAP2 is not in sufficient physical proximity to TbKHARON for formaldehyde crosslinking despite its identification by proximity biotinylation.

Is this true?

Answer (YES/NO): NO